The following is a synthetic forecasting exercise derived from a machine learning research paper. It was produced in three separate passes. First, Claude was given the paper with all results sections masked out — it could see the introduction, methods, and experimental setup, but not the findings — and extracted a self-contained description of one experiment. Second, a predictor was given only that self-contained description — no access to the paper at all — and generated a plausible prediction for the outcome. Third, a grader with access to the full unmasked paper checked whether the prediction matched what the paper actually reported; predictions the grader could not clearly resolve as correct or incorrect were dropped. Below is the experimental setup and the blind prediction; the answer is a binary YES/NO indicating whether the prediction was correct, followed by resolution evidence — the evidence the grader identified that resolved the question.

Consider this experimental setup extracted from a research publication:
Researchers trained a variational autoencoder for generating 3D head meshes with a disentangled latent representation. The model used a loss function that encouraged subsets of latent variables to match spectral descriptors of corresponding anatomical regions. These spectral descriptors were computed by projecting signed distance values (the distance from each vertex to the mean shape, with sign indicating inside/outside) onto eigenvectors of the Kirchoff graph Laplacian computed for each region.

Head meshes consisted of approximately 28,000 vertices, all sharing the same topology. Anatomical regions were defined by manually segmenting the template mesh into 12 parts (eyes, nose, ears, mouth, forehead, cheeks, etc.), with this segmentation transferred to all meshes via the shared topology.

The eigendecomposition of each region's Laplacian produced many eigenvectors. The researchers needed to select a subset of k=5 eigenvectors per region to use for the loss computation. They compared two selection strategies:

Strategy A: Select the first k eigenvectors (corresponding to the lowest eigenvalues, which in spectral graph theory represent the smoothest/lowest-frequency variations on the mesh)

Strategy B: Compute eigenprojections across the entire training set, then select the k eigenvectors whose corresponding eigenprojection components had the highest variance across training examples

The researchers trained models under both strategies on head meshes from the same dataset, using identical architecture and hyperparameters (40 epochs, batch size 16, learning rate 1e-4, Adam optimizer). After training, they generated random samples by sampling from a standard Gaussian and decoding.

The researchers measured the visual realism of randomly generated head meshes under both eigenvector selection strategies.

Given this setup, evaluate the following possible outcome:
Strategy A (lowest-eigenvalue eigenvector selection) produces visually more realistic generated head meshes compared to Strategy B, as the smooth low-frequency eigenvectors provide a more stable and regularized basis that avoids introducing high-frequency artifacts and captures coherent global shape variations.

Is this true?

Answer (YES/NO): NO